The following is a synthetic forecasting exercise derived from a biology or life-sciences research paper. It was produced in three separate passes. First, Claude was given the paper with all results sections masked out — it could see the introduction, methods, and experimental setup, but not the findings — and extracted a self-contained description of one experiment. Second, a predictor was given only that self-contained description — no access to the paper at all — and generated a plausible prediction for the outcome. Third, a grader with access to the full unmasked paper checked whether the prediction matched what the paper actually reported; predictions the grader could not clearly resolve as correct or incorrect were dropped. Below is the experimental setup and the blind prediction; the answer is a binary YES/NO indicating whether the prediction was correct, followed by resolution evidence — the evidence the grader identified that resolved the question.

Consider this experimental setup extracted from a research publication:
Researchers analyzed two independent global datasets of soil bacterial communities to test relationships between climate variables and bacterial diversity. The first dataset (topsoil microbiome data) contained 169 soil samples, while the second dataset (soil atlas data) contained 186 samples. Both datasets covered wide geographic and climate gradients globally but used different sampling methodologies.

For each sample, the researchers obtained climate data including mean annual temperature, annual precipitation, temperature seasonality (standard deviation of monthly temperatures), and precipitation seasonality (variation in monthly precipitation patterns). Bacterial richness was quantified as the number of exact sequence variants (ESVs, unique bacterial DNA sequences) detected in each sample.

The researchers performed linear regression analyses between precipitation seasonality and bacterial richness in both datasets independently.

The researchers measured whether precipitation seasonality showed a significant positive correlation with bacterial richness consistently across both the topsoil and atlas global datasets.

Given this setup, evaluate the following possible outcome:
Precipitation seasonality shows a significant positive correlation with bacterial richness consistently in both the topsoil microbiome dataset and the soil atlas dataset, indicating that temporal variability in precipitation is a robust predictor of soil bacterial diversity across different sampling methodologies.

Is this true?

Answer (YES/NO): YES